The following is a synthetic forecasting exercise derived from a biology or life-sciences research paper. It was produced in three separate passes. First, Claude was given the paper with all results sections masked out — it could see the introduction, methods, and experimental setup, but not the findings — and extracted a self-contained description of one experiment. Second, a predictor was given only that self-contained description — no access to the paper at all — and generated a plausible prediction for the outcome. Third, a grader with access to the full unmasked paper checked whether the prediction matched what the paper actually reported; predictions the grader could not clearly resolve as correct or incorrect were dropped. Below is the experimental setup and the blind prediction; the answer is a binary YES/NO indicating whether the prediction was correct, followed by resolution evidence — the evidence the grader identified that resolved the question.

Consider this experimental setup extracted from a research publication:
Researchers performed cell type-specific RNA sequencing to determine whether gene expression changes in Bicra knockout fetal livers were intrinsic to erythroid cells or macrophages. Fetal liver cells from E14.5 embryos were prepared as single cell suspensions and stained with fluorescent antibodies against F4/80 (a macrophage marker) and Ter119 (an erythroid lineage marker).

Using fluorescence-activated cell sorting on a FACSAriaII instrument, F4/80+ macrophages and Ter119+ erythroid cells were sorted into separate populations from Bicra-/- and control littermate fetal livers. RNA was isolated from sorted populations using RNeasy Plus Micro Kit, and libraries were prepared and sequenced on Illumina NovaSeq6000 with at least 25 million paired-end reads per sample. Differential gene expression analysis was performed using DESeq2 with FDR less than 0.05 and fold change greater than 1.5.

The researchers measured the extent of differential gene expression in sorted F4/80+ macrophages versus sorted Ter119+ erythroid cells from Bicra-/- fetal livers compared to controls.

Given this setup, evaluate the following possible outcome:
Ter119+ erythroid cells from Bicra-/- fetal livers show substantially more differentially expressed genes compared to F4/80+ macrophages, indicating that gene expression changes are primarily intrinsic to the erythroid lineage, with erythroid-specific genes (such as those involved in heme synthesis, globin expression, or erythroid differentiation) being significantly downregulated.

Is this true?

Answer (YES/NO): NO